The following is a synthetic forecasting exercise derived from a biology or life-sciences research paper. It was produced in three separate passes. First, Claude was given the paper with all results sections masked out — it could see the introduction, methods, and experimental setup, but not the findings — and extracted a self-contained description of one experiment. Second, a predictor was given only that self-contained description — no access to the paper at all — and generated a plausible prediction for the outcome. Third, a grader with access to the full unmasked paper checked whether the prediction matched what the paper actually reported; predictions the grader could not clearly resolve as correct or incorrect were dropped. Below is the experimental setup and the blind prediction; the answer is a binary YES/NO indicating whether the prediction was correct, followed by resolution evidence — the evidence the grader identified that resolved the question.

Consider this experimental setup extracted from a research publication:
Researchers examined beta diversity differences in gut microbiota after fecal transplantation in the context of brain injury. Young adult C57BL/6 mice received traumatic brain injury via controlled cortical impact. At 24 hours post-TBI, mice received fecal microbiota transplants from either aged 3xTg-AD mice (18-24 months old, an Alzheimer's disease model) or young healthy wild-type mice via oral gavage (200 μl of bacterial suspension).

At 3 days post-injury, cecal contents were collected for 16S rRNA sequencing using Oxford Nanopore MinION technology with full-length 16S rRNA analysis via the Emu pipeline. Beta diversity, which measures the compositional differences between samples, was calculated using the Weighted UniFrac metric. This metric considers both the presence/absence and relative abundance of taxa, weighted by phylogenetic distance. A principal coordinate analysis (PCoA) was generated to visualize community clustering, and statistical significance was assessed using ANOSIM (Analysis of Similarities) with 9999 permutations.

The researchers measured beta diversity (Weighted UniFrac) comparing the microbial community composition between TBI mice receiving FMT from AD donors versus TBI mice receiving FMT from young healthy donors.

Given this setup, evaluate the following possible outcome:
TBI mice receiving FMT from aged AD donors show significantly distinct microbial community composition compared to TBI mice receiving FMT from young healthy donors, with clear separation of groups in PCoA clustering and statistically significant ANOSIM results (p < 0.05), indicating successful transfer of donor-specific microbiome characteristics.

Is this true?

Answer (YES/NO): NO